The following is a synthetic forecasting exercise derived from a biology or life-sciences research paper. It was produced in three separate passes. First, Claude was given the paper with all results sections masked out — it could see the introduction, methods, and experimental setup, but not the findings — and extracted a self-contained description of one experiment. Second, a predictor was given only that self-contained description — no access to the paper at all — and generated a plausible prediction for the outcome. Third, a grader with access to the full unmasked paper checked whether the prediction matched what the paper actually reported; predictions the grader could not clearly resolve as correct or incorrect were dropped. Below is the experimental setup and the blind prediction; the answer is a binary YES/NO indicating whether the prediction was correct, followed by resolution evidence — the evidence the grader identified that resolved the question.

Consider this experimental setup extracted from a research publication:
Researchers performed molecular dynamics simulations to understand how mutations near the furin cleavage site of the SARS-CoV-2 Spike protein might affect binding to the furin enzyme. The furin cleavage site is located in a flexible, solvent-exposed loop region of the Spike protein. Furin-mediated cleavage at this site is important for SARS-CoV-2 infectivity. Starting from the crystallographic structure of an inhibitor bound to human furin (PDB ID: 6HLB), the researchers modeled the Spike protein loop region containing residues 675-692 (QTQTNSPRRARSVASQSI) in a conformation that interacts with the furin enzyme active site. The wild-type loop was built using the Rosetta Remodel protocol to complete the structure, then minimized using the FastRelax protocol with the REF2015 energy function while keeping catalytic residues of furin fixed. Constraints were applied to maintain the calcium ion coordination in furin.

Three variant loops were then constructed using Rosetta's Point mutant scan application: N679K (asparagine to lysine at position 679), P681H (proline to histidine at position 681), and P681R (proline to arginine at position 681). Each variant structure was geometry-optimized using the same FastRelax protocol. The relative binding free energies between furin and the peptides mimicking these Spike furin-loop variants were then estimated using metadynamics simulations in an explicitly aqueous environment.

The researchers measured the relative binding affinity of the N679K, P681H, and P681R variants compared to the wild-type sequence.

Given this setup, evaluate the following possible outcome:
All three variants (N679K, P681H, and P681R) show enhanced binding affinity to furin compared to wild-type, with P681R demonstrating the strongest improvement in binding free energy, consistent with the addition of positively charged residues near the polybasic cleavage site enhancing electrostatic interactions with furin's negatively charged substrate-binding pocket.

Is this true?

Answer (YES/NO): NO